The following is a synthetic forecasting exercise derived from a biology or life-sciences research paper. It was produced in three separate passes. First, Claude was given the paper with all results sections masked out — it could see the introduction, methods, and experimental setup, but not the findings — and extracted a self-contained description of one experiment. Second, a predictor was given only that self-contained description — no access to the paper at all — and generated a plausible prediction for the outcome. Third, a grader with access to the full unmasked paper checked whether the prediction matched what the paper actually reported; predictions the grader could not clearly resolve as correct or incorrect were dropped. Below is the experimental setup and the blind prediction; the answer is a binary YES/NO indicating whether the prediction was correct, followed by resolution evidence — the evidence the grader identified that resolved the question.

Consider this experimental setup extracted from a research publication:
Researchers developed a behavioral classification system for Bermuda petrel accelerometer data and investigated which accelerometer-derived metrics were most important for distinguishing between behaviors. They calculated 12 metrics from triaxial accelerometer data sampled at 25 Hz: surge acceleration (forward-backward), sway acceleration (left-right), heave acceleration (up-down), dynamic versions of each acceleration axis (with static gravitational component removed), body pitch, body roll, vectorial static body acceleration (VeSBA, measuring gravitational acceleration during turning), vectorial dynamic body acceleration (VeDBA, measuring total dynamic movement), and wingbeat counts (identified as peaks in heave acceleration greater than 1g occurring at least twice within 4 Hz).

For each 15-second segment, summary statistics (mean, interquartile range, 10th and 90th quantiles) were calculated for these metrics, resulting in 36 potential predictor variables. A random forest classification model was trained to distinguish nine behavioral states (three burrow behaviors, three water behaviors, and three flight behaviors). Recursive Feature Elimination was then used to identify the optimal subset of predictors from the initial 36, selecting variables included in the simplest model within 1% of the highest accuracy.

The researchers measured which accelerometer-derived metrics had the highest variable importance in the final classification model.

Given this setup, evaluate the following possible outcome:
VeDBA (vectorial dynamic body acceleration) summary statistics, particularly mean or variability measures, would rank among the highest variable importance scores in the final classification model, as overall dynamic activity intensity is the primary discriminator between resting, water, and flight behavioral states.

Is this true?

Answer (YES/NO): YES